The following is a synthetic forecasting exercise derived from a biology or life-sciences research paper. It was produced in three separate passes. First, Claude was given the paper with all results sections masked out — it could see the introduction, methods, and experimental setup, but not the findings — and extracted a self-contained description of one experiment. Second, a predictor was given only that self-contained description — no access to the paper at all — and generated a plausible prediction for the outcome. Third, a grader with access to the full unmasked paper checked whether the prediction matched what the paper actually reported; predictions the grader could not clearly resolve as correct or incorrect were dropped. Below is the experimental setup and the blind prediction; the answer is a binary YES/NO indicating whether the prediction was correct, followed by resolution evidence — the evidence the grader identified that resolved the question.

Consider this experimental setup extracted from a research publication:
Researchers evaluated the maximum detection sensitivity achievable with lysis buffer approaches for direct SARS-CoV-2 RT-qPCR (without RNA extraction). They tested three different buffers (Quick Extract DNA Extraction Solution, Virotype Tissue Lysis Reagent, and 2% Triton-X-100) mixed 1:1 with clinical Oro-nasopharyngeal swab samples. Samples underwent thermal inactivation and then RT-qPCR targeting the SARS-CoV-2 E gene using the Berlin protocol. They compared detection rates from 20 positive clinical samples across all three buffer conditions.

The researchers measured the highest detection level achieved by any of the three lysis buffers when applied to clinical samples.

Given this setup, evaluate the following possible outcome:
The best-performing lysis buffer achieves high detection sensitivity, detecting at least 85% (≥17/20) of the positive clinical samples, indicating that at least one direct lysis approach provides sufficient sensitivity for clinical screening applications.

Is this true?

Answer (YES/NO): NO